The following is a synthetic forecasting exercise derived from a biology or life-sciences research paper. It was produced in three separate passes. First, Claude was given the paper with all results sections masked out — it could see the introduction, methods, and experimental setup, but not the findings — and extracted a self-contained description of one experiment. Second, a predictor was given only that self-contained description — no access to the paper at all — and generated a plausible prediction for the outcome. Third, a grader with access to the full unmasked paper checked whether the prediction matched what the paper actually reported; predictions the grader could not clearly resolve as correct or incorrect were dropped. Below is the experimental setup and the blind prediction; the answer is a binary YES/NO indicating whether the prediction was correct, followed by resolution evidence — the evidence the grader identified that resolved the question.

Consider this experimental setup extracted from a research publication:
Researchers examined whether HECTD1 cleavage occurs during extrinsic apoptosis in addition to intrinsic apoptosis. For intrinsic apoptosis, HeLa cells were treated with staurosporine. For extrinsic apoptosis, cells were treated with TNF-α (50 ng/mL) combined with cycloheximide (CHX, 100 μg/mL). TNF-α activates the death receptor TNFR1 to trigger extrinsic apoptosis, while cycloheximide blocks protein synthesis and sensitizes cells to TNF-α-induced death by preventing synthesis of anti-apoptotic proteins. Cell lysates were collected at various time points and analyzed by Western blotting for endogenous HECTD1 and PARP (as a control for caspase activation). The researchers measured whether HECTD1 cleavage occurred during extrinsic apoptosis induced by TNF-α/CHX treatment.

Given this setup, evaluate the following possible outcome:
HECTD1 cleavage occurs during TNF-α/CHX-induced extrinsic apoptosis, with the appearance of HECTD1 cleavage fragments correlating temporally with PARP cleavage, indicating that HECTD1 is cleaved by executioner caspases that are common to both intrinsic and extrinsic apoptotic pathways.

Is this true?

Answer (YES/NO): YES